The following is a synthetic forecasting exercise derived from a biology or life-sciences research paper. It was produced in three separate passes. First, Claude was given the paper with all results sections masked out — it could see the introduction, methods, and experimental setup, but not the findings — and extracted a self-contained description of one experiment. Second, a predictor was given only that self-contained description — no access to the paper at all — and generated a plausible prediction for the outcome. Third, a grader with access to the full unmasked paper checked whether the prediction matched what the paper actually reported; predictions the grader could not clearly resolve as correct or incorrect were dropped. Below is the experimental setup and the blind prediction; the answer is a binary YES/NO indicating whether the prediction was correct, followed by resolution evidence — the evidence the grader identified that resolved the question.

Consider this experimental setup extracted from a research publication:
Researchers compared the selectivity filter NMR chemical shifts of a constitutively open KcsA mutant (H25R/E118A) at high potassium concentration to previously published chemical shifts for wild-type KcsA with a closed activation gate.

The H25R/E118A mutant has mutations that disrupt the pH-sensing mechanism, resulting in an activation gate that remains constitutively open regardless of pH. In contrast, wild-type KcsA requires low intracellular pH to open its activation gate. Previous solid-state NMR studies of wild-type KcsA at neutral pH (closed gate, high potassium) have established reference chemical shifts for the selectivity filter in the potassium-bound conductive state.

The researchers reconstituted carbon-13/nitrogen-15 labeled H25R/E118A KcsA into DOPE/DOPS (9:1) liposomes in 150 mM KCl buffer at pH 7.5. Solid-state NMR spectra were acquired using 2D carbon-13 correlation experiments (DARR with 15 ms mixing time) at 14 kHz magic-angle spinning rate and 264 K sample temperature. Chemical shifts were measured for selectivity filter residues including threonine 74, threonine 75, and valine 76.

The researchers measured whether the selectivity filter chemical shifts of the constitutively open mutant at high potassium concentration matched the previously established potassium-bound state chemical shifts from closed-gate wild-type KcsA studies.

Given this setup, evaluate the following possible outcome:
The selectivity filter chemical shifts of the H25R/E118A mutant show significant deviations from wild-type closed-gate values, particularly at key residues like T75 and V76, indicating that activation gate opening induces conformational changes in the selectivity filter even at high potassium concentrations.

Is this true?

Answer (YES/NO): NO